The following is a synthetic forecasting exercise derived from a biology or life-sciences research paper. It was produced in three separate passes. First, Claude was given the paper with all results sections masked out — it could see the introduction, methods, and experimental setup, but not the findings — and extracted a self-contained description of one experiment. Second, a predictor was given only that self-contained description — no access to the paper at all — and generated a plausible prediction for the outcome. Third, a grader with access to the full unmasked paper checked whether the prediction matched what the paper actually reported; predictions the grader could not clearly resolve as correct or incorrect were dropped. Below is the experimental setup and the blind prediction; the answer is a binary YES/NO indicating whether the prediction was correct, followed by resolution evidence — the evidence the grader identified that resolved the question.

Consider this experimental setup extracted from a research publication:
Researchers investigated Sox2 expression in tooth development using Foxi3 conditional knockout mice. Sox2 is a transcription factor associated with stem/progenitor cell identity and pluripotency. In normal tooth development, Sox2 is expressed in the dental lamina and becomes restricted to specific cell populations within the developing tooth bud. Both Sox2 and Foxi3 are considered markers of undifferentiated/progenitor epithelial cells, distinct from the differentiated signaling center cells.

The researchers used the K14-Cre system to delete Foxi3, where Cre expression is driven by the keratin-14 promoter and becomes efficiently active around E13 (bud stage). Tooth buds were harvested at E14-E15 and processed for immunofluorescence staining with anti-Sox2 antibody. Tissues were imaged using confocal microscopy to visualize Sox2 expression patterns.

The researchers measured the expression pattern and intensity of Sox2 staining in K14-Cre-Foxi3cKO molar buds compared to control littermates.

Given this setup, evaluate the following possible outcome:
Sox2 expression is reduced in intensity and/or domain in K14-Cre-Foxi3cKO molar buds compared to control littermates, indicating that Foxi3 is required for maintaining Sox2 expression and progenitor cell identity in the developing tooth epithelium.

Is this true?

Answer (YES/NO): YES